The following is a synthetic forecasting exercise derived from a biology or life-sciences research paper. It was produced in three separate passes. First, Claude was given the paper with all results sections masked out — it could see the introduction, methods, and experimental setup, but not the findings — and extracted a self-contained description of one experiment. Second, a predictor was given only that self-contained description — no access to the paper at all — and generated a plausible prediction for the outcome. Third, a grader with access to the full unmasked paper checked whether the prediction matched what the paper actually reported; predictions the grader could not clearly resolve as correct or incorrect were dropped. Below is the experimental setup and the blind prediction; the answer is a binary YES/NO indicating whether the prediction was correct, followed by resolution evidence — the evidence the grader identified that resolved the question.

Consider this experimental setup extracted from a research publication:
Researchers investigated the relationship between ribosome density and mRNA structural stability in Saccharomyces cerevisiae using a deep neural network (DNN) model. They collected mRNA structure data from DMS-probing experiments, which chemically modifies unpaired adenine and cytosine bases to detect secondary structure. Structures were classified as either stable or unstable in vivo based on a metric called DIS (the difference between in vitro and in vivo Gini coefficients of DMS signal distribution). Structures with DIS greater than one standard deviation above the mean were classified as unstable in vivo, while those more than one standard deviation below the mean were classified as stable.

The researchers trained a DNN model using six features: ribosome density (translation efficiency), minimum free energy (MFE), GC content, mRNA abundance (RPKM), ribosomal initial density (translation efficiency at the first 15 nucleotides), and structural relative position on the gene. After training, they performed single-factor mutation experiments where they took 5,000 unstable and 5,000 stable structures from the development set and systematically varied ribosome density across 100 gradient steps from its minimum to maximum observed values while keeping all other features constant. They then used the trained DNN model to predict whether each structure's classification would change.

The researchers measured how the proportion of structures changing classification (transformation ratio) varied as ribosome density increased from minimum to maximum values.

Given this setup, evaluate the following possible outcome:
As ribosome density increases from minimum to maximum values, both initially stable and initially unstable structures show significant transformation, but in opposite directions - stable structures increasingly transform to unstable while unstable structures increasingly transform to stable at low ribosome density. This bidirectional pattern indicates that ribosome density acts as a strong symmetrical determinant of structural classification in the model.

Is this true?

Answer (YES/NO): NO